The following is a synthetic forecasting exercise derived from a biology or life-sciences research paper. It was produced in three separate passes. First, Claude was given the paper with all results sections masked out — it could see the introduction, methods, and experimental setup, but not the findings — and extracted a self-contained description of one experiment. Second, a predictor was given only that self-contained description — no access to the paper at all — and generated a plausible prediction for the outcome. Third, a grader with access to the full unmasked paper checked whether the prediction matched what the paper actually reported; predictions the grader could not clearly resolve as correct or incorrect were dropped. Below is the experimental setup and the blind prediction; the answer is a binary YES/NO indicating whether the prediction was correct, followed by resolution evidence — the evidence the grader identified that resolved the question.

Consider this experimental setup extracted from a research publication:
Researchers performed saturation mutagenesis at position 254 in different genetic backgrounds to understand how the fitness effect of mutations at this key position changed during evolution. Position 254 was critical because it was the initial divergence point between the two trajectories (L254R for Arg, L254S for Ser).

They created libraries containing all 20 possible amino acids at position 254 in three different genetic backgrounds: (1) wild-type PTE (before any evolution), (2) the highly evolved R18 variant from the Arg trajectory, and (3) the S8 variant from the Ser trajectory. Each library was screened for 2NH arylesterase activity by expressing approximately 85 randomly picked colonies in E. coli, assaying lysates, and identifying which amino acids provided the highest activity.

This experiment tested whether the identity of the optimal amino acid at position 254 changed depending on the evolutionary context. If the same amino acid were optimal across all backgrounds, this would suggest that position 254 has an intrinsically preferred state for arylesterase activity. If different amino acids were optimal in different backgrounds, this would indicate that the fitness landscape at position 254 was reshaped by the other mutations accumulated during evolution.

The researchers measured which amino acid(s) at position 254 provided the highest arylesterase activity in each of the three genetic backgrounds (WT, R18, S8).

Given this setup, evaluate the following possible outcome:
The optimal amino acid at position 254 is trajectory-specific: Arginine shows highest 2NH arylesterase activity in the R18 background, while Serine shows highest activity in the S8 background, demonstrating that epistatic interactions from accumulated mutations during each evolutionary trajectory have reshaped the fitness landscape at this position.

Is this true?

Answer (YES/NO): NO